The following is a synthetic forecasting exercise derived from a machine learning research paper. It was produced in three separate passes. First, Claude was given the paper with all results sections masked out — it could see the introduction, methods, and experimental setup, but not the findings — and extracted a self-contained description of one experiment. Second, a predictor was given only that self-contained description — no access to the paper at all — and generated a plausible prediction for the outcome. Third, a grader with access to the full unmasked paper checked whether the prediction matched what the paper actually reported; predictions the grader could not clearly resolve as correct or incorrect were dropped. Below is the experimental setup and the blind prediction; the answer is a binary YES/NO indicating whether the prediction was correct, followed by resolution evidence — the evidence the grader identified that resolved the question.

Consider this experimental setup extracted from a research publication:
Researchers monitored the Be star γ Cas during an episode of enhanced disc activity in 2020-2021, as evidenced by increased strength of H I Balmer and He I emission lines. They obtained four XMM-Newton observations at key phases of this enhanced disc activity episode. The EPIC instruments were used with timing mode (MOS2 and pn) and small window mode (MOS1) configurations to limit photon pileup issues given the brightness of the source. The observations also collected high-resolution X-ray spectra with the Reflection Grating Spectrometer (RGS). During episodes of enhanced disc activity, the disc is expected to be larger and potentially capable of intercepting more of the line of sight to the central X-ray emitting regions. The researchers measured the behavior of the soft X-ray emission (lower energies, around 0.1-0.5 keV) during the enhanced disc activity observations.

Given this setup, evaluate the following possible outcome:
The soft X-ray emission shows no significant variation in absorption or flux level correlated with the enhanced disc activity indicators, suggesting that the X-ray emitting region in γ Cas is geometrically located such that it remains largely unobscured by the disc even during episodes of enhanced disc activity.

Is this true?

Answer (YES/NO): NO